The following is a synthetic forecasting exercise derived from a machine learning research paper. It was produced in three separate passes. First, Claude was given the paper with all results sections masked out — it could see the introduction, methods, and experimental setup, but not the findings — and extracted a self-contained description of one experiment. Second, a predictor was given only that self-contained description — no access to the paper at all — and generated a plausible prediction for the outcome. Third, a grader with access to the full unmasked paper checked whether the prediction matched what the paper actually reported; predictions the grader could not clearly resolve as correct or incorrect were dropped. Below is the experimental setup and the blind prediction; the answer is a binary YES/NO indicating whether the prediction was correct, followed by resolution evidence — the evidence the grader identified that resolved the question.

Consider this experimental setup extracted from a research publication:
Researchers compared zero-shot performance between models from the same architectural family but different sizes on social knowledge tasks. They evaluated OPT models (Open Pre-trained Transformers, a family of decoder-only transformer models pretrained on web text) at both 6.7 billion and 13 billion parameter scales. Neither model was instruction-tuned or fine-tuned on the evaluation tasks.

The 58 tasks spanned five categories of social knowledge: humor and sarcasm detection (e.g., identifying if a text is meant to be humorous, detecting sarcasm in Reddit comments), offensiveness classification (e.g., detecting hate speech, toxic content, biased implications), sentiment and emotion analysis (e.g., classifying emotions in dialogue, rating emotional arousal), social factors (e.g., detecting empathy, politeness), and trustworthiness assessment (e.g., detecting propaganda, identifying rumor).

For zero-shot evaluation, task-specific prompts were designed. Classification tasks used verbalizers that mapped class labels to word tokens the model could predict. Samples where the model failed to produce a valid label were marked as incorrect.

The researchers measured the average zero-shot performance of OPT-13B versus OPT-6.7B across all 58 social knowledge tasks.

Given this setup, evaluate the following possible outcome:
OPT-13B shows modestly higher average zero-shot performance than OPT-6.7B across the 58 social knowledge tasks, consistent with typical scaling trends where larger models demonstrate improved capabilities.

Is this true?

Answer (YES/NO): NO